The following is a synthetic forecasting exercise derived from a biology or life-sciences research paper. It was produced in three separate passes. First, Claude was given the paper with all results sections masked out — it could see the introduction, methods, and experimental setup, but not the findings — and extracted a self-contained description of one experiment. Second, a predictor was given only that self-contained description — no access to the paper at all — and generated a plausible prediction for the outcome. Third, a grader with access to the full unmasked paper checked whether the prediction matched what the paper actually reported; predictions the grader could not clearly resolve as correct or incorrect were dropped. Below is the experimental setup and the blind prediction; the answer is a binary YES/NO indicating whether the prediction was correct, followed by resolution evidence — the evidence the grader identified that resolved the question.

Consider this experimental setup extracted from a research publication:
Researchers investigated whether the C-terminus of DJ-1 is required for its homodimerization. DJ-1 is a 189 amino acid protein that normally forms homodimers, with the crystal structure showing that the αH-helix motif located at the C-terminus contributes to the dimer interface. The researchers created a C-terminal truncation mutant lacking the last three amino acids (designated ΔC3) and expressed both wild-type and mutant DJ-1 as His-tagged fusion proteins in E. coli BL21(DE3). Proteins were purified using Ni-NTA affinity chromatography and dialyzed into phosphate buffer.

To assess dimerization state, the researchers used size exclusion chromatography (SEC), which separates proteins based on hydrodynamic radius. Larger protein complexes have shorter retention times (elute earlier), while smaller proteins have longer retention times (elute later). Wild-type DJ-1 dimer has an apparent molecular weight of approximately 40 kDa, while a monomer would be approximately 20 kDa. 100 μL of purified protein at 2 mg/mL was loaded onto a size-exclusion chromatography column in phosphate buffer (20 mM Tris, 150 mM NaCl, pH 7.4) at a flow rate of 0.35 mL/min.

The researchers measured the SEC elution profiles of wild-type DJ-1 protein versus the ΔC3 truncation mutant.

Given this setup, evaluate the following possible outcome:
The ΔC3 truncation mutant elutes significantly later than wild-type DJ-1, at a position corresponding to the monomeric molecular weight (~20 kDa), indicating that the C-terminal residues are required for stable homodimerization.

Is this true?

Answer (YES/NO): YES